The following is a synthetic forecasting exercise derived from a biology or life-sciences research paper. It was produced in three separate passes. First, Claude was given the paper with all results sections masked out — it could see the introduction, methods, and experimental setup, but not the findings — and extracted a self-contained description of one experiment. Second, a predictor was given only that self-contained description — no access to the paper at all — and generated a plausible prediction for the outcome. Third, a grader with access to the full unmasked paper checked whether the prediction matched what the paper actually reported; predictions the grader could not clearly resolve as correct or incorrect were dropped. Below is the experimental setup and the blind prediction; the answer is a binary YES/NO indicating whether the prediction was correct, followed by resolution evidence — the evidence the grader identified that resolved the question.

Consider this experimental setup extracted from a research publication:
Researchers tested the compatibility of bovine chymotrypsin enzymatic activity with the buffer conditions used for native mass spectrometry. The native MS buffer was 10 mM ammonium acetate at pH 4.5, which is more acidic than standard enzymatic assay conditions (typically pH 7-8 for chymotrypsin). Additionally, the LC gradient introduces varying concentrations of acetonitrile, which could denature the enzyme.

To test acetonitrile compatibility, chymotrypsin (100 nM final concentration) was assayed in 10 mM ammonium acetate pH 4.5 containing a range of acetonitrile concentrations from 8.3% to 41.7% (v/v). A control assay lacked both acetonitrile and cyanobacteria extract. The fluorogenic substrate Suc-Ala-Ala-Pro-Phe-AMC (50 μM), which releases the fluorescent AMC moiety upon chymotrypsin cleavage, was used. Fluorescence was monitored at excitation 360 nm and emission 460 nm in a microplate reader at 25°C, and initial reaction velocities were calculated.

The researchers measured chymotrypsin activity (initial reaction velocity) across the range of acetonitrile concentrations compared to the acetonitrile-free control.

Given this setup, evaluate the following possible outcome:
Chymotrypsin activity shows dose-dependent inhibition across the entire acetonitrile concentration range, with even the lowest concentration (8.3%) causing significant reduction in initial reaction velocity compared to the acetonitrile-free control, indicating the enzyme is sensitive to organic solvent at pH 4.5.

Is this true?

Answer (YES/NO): NO